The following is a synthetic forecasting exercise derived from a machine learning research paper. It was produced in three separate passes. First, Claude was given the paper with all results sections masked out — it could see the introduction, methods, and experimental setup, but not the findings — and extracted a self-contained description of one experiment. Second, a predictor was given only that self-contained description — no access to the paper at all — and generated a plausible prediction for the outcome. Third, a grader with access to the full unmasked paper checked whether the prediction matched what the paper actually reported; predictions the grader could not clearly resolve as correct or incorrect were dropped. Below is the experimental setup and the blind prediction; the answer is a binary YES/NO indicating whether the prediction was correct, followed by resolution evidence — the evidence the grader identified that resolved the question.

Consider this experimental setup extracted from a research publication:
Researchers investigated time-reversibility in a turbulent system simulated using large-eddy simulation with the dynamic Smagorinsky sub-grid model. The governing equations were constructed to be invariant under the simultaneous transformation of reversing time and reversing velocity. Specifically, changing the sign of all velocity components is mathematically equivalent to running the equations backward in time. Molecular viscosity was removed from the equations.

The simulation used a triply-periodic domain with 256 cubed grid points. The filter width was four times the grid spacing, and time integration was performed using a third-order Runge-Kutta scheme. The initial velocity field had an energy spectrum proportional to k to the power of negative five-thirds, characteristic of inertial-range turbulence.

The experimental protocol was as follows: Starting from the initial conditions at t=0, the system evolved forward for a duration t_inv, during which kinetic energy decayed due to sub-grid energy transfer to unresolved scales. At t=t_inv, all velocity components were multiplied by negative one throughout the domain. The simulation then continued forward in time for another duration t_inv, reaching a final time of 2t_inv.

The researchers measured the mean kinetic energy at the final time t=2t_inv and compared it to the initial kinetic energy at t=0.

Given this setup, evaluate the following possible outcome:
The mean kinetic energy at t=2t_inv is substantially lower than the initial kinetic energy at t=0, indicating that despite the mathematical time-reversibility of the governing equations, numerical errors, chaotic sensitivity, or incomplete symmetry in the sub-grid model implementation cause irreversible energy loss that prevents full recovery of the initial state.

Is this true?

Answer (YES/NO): NO